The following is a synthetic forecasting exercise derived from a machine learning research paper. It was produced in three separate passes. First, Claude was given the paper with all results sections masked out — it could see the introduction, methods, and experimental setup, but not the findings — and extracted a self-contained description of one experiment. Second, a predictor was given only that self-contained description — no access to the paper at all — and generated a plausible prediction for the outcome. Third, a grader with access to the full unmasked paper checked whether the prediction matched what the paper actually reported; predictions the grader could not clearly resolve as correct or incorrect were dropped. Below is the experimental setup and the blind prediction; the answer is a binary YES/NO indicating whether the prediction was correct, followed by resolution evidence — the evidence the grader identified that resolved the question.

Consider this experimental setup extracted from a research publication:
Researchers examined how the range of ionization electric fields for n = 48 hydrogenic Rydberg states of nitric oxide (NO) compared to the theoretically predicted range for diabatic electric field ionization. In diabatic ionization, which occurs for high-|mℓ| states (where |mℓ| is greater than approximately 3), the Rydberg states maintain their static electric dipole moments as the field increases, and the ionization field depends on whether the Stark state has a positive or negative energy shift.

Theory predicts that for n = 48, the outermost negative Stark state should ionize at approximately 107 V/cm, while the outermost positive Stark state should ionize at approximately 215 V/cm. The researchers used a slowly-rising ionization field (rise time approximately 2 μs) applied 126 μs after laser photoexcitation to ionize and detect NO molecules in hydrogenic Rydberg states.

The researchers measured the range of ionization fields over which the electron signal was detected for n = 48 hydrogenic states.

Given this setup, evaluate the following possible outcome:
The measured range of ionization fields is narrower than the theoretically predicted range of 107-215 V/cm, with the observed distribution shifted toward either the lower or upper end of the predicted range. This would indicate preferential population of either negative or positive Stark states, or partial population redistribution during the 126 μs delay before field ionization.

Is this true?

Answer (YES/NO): NO